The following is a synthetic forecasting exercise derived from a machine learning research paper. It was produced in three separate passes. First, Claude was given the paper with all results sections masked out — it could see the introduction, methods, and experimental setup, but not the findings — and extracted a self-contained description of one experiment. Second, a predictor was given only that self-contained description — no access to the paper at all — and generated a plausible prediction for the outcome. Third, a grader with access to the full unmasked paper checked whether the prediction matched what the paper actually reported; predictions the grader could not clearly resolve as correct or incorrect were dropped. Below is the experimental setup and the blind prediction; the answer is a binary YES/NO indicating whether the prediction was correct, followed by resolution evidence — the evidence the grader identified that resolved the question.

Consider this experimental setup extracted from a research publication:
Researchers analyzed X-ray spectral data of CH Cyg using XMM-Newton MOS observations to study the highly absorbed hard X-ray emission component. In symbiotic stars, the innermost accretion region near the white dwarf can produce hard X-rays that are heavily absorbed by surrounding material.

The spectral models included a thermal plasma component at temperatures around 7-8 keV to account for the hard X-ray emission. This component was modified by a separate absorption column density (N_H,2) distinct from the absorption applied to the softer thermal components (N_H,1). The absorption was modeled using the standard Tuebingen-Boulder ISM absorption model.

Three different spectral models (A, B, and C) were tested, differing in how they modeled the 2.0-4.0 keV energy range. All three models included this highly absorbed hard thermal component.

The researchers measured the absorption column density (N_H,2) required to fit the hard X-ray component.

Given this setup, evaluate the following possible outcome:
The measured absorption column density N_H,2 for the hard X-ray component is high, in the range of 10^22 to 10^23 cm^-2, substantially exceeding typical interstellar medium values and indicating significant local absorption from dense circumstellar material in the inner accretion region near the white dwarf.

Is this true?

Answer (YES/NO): NO